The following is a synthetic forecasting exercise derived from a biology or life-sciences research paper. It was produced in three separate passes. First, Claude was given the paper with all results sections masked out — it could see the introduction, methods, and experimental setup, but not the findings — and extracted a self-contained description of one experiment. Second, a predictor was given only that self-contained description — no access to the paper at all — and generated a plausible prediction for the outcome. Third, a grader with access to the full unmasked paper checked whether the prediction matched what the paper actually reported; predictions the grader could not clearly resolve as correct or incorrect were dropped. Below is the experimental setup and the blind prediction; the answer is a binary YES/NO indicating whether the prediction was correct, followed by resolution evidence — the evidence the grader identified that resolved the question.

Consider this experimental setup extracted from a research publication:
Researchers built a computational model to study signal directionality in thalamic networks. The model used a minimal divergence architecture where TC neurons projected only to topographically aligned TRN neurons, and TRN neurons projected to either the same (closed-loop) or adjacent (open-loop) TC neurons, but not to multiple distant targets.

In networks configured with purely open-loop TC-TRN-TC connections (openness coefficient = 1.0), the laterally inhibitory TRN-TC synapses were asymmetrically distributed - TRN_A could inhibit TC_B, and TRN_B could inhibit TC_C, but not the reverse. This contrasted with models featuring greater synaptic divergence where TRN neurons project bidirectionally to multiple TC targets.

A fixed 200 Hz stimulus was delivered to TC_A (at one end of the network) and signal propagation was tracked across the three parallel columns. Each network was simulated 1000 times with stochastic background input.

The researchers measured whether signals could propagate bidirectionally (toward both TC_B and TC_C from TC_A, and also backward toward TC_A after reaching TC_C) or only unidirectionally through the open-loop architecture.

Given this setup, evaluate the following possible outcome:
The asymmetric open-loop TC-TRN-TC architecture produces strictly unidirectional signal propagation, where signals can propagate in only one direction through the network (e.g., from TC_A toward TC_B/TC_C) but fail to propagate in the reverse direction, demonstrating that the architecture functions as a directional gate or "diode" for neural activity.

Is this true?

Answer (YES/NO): NO